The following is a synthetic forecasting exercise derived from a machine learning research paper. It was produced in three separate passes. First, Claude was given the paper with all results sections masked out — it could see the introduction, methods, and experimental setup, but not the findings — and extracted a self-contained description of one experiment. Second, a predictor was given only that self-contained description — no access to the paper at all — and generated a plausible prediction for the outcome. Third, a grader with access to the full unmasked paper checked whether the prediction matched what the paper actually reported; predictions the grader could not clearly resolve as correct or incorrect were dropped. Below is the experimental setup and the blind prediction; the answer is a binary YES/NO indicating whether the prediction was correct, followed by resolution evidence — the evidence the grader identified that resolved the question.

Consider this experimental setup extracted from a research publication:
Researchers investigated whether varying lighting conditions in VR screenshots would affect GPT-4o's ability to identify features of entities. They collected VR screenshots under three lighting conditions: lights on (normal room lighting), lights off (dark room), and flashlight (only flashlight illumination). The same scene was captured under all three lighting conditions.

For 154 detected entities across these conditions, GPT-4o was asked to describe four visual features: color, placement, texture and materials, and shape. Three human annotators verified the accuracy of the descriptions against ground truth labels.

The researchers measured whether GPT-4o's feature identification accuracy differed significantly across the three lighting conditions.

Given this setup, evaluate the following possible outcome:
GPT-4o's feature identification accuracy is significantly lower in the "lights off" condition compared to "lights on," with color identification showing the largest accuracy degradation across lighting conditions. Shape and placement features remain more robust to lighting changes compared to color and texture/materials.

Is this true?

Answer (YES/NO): NO